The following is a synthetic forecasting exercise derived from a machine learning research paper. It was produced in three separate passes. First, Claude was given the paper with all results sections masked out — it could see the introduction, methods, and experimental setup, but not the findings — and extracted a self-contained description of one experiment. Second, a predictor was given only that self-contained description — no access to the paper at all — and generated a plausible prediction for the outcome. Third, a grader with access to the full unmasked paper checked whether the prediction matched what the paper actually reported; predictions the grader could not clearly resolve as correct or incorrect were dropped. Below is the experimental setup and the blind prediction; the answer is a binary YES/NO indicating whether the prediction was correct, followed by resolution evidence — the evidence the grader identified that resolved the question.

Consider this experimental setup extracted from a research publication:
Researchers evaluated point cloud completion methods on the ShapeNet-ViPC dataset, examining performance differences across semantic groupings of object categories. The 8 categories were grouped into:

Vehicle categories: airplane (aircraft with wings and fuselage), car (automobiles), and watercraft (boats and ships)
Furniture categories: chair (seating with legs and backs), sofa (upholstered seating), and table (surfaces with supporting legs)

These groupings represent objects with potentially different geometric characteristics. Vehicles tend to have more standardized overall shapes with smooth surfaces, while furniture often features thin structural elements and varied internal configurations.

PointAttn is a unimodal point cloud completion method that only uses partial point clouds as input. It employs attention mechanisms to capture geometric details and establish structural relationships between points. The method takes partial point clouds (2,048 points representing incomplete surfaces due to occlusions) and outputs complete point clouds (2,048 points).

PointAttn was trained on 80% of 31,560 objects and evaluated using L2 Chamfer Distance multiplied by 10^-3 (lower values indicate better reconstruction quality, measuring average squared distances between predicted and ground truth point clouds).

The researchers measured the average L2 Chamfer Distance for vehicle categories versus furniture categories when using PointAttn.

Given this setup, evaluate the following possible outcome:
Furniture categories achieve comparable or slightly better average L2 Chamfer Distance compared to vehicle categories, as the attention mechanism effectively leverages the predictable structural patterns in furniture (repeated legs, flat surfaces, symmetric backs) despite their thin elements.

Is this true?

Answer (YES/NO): NO